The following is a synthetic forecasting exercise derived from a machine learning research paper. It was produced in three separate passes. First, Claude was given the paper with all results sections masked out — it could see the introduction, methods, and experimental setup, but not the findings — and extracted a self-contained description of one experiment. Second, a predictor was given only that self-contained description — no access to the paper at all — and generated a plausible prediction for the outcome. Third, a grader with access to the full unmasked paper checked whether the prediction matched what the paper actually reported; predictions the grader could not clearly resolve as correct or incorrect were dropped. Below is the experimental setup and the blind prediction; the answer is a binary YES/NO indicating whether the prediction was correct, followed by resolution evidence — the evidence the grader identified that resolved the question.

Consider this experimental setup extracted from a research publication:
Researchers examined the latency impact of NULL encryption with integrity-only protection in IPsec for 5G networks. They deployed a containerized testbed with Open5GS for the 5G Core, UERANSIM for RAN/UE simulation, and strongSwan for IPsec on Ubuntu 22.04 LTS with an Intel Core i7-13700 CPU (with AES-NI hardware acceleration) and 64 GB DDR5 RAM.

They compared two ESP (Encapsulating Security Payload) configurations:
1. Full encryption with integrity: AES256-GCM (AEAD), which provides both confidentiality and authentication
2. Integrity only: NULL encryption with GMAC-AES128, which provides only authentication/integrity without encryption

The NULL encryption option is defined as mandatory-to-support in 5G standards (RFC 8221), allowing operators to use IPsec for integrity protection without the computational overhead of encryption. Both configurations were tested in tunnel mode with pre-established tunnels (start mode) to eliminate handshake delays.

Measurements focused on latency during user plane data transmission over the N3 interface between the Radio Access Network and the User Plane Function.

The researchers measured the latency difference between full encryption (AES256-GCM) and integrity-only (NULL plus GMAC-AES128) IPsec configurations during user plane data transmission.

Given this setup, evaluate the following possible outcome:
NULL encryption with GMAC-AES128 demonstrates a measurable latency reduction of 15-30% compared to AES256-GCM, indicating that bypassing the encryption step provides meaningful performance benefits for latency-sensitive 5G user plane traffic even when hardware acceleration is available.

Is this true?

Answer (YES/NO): NO